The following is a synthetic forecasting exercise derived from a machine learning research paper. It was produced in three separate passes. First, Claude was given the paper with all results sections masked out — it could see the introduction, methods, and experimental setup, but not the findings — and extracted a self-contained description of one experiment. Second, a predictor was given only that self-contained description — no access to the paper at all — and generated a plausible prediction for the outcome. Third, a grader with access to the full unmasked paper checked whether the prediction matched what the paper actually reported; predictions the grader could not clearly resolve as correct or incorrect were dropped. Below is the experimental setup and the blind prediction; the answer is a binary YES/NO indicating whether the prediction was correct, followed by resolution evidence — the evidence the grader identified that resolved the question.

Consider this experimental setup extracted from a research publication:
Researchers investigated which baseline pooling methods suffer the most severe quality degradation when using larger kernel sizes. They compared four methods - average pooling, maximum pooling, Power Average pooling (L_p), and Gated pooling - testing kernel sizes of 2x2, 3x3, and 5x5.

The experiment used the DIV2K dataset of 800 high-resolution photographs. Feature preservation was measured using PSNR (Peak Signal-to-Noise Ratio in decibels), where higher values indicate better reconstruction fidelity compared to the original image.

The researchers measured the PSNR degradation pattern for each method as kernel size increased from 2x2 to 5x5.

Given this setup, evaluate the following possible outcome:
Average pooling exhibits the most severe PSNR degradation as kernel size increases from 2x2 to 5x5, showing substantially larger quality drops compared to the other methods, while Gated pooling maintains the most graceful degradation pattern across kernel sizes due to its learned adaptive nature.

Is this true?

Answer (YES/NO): NO